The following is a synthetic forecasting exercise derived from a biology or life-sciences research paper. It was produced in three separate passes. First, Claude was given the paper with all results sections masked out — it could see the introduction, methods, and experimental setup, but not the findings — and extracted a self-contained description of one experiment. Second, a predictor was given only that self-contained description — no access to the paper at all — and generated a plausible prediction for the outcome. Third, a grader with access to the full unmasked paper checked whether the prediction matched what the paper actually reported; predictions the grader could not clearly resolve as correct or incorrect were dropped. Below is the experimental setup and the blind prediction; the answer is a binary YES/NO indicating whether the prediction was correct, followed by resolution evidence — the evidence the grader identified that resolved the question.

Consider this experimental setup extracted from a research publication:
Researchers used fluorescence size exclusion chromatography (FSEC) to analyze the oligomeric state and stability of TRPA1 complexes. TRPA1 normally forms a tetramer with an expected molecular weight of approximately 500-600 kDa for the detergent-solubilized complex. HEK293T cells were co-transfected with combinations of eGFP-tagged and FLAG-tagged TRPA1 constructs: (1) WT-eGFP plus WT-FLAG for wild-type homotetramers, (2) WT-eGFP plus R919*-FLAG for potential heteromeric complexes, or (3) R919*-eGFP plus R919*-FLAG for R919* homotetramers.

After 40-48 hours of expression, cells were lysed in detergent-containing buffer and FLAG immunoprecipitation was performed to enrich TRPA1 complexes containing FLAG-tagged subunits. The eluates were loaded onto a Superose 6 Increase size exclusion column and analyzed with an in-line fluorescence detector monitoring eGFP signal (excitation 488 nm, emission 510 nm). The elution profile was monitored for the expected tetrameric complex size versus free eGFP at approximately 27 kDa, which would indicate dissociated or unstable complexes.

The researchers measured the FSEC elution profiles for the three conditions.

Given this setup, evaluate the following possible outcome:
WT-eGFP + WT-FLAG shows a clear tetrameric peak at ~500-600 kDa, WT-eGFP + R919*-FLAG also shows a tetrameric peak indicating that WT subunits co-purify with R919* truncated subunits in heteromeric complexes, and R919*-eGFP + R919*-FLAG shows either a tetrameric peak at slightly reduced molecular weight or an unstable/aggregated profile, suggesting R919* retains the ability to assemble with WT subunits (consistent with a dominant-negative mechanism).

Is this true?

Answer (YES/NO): NO